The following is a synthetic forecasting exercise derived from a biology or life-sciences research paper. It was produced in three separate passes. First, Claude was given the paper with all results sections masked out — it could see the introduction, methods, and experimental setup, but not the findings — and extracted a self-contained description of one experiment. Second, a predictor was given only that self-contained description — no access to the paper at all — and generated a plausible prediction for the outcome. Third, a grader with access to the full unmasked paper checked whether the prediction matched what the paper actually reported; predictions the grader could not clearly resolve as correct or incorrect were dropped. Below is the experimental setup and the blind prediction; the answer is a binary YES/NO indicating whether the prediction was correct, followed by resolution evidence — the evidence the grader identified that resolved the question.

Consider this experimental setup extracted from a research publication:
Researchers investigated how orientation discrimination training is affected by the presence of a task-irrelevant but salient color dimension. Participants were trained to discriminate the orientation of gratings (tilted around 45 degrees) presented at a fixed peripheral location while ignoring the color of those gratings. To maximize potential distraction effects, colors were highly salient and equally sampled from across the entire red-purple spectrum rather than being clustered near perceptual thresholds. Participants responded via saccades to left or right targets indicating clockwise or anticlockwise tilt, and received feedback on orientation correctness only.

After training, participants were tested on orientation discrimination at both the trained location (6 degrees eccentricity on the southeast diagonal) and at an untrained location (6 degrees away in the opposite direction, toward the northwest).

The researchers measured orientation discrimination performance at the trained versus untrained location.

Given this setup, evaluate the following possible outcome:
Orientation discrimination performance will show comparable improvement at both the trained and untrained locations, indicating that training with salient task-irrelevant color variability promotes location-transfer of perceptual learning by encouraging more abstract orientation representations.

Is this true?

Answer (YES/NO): NO